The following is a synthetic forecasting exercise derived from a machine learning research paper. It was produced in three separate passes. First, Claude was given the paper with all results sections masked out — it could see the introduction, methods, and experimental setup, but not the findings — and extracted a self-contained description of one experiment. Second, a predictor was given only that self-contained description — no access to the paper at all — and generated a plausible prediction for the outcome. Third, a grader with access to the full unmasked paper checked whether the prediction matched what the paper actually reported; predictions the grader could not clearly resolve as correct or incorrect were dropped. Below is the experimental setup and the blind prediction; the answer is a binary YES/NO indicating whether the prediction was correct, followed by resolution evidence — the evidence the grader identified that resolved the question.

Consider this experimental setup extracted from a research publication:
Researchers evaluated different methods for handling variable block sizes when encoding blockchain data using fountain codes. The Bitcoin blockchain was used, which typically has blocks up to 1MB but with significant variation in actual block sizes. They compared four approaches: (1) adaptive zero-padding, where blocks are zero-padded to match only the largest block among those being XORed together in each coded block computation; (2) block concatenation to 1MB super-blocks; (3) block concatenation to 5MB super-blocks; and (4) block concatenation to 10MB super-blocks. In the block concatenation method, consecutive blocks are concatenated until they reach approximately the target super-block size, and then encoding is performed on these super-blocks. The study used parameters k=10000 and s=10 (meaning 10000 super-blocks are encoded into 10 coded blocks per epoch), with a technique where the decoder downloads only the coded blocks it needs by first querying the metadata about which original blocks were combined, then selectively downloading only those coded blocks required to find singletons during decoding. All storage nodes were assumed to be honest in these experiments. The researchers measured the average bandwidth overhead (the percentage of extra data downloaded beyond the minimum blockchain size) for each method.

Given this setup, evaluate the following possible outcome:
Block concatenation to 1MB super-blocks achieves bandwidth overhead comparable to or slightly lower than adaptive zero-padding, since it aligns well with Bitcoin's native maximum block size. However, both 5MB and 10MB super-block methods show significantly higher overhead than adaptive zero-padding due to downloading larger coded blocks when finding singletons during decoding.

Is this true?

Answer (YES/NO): NO